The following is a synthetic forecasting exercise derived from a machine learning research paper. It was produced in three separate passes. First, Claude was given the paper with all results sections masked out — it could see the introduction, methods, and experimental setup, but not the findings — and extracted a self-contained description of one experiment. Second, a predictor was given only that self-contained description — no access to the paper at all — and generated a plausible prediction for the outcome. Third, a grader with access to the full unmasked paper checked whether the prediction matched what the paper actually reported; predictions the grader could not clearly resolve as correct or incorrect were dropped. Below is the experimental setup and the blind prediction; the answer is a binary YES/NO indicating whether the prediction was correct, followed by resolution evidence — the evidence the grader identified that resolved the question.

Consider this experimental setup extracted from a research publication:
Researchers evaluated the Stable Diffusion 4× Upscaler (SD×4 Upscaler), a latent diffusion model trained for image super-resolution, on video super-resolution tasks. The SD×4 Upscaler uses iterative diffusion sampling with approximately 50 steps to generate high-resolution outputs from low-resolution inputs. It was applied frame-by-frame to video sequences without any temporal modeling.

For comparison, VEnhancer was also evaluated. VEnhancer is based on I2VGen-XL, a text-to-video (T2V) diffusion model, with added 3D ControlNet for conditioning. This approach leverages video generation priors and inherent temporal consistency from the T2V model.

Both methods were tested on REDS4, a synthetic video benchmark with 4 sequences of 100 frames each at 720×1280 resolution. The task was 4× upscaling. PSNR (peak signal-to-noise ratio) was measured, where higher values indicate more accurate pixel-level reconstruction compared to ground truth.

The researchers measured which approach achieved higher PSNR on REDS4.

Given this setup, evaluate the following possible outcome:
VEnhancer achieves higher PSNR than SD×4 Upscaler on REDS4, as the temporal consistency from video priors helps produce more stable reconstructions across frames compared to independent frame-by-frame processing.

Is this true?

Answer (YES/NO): NO